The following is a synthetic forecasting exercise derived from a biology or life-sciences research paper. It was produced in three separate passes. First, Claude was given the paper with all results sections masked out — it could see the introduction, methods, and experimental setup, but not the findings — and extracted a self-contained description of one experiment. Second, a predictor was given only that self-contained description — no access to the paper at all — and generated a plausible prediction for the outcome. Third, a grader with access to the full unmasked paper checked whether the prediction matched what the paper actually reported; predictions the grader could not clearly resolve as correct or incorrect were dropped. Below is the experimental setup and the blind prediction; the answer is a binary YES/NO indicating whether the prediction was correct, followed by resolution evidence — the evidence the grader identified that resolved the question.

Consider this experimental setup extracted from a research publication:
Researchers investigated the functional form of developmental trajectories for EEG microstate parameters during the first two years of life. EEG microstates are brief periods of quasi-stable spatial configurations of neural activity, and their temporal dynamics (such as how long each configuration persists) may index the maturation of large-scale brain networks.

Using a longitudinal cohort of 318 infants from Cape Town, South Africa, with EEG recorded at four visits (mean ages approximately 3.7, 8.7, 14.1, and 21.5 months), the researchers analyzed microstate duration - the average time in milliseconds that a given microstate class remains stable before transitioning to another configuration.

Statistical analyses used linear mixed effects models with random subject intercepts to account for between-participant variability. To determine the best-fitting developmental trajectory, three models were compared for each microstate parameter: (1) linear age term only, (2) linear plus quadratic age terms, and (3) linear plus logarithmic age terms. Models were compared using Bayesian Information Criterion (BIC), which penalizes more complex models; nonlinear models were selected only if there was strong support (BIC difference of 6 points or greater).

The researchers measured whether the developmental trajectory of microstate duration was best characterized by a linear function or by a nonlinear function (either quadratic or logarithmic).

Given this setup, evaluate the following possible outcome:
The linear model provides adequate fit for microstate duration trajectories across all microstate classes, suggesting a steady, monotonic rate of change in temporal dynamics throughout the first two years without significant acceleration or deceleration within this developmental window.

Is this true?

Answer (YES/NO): NO